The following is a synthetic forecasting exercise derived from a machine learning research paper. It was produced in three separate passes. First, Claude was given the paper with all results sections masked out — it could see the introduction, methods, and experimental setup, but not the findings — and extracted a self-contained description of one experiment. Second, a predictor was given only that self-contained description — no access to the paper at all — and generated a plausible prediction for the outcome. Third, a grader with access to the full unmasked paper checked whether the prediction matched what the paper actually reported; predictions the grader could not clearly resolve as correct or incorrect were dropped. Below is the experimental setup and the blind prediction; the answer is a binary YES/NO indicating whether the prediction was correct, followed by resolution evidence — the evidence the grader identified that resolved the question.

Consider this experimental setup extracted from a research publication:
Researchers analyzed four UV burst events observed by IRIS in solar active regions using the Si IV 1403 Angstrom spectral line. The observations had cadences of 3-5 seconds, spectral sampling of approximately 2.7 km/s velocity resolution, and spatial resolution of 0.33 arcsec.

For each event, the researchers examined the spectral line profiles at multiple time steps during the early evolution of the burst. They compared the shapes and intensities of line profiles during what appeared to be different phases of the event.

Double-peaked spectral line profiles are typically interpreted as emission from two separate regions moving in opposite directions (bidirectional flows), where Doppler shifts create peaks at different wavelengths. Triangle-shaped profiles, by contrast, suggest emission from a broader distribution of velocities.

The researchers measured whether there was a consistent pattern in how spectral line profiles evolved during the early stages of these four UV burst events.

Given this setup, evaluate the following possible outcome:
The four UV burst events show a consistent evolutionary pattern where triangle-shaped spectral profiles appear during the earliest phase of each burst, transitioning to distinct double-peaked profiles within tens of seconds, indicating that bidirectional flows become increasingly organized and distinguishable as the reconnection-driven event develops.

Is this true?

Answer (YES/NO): NO